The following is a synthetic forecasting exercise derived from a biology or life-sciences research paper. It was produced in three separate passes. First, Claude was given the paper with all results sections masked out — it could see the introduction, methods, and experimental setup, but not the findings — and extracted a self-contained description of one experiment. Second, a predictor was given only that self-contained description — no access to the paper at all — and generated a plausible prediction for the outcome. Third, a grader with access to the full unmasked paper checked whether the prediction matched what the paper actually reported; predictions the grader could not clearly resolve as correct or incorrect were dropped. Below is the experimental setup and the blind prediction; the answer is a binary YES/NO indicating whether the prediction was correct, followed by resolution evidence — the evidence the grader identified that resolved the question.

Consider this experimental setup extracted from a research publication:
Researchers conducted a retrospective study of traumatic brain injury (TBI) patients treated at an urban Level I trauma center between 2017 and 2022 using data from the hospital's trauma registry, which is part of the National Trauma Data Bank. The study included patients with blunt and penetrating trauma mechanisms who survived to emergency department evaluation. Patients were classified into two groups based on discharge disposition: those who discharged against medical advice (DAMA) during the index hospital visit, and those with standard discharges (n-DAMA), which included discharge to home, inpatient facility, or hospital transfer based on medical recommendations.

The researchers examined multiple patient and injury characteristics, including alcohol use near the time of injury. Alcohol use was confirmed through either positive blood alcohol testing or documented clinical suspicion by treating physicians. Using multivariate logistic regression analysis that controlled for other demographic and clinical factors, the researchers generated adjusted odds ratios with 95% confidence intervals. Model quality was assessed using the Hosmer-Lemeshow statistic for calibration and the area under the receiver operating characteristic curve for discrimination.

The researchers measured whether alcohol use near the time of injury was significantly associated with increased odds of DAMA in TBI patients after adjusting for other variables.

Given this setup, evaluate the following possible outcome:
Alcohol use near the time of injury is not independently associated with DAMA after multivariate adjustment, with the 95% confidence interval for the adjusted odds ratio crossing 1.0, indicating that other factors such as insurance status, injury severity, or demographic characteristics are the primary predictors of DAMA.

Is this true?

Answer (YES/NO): NO